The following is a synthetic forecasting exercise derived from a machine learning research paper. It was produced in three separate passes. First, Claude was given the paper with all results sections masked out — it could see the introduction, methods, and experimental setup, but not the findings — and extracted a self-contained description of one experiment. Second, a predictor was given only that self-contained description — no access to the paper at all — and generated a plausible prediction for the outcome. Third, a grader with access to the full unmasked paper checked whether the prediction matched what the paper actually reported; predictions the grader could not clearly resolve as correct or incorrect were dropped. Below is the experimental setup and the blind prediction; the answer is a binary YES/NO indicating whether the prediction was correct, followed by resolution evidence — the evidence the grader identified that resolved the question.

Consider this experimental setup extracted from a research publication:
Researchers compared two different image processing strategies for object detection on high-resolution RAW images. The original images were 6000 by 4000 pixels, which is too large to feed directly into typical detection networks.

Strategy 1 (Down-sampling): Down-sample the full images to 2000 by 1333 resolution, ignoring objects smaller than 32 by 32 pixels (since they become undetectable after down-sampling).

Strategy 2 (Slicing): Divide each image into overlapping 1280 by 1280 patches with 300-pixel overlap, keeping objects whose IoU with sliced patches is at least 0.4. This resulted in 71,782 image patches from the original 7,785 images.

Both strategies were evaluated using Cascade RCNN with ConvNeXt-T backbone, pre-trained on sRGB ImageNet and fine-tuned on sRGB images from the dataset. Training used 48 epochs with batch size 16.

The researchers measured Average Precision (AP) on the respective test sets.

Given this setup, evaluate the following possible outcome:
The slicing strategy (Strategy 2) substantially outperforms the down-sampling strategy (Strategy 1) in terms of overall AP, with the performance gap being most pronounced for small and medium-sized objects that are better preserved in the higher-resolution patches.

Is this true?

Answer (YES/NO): NO